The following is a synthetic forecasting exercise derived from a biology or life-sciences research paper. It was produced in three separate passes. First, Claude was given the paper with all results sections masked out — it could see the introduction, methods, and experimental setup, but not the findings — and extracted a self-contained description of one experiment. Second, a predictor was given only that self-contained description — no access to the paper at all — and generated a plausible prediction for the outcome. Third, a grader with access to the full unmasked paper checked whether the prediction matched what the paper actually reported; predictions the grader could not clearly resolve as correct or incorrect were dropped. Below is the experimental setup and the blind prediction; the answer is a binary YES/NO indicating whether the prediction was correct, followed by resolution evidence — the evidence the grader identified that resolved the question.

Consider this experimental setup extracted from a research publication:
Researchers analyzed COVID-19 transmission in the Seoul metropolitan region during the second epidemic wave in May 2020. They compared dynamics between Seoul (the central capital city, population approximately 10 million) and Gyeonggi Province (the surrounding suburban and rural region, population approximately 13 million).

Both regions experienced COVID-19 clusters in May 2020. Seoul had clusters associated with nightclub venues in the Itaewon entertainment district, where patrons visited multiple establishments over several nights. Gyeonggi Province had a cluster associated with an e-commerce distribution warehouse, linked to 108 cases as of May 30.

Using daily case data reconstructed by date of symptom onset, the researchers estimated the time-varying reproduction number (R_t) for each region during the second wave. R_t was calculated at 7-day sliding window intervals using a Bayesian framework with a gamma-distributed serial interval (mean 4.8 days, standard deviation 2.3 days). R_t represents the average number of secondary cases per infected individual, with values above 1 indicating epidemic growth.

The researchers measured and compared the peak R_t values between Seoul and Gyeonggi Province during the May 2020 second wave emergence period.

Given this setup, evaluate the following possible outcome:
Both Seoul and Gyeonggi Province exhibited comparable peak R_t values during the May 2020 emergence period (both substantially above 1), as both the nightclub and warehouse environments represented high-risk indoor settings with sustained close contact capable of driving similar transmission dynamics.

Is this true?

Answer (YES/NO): NO